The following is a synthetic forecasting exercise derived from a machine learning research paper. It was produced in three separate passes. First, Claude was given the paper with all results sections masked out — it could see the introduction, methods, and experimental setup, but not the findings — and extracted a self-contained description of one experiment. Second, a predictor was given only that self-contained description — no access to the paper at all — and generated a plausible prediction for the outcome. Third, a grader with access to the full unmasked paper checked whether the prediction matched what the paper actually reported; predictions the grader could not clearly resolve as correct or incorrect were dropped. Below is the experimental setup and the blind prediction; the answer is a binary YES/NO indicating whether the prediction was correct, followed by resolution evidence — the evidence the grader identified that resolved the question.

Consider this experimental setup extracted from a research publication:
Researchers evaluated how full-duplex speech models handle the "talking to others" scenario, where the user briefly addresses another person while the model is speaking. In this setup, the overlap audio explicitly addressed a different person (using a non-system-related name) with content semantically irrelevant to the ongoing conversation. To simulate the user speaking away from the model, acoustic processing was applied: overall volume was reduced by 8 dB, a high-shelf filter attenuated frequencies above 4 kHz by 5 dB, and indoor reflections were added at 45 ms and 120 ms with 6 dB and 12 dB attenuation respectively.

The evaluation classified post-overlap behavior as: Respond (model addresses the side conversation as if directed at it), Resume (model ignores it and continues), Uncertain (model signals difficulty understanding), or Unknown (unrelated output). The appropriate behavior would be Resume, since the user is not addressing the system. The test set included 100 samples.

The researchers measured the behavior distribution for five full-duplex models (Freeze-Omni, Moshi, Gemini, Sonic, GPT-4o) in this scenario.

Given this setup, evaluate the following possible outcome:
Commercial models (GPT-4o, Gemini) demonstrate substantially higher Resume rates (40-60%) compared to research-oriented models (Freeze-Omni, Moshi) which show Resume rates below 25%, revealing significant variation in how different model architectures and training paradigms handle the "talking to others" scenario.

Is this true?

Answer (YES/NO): NO